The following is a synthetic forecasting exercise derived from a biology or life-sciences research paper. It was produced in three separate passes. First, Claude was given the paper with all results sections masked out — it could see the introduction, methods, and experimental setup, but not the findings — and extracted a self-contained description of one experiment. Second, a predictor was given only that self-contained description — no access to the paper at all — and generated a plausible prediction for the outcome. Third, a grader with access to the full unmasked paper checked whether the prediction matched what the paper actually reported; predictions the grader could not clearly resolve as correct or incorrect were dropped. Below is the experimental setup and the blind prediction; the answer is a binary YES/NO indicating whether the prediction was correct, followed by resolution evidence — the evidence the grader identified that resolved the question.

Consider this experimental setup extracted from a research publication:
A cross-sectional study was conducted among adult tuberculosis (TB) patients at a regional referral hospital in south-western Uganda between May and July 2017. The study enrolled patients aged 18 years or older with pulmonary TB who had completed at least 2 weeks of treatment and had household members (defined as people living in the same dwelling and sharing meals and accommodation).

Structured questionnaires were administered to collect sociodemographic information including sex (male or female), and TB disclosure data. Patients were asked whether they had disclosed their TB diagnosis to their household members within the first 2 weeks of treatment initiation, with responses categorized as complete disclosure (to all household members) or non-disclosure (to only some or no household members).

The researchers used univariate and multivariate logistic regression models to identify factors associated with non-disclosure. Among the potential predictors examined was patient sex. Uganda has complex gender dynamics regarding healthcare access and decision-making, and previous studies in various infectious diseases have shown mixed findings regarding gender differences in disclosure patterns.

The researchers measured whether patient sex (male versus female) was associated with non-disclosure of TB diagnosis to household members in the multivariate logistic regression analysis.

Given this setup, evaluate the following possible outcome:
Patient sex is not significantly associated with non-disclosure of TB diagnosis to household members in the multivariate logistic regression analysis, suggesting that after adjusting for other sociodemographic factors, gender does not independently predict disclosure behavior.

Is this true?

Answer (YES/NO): NO